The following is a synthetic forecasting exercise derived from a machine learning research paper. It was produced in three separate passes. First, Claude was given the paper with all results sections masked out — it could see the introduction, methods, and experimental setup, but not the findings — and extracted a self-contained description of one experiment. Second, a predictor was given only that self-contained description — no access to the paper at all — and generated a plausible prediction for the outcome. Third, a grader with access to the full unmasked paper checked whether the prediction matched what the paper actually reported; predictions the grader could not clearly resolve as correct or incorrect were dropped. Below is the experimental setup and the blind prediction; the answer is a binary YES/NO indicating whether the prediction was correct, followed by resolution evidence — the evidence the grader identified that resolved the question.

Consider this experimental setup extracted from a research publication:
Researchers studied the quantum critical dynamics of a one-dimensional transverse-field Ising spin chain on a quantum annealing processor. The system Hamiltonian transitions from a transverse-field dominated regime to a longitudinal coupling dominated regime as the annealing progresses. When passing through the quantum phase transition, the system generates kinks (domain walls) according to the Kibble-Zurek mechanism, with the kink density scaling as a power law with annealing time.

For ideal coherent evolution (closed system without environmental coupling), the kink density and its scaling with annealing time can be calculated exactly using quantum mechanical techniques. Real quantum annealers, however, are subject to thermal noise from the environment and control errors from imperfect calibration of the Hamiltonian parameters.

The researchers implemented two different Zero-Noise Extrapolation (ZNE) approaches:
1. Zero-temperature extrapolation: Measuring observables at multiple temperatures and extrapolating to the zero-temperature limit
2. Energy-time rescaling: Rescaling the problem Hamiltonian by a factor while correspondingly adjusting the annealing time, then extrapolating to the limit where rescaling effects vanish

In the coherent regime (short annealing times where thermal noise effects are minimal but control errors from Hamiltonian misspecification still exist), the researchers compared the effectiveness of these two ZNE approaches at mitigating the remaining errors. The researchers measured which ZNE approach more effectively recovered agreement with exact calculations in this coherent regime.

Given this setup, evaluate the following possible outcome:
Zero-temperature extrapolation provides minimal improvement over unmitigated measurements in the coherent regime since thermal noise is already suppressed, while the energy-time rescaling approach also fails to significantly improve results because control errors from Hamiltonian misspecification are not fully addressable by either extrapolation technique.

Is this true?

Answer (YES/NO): NO